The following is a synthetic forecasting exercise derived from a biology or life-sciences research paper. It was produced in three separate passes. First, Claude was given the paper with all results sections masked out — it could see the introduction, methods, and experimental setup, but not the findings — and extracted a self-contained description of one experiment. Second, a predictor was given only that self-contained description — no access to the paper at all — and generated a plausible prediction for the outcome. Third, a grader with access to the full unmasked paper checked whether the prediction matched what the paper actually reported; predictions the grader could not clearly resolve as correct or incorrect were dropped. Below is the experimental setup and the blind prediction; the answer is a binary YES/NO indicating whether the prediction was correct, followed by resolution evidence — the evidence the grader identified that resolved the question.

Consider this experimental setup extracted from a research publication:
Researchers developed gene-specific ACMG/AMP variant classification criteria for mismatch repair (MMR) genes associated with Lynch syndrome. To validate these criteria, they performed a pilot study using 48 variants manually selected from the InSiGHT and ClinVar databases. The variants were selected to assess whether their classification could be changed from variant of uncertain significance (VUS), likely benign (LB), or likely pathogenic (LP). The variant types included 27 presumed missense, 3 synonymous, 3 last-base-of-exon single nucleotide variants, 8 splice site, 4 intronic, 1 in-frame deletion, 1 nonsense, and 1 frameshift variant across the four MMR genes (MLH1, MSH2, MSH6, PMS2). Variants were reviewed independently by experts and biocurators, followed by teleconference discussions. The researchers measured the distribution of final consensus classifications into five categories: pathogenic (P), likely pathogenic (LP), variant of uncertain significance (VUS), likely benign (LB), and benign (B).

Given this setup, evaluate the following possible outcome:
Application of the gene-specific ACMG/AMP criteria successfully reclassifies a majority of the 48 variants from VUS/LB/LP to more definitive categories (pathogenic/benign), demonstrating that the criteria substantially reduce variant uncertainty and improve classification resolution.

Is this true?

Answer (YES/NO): NO